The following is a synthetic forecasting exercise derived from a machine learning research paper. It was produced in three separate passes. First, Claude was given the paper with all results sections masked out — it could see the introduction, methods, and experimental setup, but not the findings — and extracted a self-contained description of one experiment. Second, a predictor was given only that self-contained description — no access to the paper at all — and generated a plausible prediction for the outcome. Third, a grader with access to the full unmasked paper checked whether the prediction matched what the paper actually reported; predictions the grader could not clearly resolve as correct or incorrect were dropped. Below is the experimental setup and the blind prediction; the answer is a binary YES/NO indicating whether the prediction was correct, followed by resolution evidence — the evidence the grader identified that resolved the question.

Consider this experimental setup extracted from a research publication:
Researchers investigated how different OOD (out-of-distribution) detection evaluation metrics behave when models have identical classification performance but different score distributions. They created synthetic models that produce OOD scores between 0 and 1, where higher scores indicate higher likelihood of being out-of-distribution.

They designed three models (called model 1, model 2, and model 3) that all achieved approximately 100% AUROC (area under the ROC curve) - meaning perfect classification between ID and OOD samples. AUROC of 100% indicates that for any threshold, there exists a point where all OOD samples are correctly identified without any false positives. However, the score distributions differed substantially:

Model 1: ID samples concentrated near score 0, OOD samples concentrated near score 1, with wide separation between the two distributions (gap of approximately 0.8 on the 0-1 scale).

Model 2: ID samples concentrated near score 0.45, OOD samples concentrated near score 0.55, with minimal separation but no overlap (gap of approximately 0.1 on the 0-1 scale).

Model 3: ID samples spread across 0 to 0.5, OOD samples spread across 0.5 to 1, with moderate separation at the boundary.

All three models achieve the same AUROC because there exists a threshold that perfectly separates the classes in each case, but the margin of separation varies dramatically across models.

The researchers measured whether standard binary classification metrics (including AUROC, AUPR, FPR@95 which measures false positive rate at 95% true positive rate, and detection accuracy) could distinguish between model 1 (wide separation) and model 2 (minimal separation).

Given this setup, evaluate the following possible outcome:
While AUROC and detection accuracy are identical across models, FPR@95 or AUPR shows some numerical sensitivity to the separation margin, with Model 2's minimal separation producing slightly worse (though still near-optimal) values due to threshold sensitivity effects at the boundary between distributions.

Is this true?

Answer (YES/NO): NO